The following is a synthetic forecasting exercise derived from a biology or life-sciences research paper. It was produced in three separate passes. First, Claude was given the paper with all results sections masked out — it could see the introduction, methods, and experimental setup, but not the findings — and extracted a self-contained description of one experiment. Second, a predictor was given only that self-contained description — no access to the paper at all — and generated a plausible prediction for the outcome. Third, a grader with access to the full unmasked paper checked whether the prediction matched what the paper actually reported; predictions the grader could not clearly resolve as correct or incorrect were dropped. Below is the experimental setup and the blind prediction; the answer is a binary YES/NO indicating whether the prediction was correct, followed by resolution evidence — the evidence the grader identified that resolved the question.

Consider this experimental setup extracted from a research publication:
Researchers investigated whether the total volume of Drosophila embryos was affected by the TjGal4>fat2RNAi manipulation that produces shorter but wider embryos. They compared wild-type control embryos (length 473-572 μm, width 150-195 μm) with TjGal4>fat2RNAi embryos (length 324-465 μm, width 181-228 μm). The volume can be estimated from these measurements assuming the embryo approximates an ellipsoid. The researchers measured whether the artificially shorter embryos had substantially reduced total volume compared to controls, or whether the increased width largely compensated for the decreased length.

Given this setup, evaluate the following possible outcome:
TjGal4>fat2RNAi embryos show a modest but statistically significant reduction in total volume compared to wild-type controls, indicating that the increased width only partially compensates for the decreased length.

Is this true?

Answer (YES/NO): YES